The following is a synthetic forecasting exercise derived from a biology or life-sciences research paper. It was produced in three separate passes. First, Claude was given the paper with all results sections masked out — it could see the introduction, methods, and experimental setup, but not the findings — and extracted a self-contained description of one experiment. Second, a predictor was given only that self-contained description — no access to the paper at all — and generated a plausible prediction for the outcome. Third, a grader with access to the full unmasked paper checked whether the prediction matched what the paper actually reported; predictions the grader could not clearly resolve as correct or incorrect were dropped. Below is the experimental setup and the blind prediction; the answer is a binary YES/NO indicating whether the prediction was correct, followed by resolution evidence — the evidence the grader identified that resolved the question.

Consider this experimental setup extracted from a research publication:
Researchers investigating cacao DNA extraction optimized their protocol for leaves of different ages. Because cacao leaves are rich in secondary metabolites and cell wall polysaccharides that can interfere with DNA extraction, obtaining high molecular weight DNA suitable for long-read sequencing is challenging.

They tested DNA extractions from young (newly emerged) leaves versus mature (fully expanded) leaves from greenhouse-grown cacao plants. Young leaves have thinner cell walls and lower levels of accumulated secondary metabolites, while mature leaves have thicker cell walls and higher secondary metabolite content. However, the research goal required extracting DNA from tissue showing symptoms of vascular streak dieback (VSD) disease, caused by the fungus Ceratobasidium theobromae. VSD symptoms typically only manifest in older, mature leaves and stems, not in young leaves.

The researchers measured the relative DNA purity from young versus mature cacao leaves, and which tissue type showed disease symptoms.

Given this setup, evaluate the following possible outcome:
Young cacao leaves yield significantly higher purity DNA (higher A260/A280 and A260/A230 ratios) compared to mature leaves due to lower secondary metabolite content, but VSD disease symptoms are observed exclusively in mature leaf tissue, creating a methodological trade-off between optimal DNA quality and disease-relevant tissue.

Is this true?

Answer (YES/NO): YES